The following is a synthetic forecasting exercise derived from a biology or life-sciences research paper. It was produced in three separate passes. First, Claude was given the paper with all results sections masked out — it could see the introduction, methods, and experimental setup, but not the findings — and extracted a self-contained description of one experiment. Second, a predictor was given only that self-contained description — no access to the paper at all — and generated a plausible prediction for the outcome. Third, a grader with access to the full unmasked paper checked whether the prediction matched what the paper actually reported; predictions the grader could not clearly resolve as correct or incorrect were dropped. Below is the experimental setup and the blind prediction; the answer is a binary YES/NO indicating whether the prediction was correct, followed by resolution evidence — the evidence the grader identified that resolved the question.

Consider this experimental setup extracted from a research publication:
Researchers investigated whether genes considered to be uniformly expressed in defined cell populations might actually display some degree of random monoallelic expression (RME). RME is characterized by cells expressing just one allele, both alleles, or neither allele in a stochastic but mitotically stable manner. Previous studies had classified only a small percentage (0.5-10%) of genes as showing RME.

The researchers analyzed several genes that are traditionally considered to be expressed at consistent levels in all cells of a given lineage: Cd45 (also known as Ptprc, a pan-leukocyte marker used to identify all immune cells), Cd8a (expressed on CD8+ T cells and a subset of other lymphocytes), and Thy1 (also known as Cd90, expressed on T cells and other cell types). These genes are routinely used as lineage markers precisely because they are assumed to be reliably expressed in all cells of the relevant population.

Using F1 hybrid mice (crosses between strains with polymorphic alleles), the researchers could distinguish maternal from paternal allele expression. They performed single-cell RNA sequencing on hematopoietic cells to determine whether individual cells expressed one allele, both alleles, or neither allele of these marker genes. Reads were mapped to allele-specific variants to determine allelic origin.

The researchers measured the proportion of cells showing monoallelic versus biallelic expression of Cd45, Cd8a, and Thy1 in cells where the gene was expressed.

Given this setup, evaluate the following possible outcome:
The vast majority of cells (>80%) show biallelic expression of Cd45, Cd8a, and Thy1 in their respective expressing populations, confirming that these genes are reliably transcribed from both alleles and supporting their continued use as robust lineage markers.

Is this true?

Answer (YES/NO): NO